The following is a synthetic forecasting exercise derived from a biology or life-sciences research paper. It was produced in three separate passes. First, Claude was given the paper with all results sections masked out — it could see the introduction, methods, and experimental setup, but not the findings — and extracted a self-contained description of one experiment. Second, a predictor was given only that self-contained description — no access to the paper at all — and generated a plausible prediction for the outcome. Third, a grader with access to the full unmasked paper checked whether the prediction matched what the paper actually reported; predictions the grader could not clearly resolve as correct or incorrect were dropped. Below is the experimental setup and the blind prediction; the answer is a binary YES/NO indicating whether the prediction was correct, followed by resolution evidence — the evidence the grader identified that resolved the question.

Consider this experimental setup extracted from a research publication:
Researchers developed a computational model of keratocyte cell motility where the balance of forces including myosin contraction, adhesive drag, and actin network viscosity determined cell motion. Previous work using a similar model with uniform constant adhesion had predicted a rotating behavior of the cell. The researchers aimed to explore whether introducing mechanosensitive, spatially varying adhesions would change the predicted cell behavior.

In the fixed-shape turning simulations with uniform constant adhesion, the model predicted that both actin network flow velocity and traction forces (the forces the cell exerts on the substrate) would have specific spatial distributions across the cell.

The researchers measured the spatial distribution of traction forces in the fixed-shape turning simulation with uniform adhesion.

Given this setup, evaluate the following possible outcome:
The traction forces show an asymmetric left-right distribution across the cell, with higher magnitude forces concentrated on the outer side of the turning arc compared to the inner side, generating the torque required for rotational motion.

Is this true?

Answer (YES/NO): YES